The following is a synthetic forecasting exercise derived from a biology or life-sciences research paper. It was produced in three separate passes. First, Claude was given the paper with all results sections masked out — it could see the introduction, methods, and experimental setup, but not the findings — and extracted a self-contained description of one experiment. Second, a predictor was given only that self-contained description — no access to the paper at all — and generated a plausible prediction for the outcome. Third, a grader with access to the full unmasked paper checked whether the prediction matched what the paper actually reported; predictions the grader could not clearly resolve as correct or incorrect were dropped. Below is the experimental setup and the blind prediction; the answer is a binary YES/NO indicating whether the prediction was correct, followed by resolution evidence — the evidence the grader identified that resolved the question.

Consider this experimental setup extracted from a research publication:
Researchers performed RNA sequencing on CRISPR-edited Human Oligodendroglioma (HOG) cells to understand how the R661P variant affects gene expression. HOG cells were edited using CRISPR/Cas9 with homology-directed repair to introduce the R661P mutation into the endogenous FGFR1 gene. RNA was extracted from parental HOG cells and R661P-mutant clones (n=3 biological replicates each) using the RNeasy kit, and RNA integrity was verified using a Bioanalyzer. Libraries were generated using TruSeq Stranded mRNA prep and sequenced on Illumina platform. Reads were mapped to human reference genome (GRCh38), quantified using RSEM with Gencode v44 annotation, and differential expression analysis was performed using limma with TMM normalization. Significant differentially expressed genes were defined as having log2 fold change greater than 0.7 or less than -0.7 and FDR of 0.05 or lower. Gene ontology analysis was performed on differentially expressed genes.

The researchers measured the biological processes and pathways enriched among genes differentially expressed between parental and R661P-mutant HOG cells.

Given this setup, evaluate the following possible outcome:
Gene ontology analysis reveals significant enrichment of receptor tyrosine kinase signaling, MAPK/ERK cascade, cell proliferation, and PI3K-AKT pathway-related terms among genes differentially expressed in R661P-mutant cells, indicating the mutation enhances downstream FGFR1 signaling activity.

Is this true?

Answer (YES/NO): NO